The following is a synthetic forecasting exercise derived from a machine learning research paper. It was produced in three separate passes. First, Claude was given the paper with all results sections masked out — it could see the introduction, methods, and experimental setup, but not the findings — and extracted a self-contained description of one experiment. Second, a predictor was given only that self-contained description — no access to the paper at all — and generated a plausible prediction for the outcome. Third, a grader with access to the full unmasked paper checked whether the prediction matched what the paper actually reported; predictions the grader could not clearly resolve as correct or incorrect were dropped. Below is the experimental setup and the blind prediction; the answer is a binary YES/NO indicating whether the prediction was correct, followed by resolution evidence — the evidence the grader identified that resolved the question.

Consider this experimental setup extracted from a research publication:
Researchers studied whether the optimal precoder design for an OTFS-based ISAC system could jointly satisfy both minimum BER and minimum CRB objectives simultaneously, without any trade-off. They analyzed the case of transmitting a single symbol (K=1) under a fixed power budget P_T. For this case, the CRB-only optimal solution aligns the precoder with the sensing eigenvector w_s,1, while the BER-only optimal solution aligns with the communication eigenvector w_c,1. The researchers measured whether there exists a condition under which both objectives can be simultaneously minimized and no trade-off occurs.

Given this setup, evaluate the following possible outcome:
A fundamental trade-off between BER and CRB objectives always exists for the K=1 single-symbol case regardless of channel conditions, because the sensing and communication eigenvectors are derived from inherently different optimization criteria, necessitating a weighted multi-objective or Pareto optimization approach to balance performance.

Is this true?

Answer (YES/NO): NO